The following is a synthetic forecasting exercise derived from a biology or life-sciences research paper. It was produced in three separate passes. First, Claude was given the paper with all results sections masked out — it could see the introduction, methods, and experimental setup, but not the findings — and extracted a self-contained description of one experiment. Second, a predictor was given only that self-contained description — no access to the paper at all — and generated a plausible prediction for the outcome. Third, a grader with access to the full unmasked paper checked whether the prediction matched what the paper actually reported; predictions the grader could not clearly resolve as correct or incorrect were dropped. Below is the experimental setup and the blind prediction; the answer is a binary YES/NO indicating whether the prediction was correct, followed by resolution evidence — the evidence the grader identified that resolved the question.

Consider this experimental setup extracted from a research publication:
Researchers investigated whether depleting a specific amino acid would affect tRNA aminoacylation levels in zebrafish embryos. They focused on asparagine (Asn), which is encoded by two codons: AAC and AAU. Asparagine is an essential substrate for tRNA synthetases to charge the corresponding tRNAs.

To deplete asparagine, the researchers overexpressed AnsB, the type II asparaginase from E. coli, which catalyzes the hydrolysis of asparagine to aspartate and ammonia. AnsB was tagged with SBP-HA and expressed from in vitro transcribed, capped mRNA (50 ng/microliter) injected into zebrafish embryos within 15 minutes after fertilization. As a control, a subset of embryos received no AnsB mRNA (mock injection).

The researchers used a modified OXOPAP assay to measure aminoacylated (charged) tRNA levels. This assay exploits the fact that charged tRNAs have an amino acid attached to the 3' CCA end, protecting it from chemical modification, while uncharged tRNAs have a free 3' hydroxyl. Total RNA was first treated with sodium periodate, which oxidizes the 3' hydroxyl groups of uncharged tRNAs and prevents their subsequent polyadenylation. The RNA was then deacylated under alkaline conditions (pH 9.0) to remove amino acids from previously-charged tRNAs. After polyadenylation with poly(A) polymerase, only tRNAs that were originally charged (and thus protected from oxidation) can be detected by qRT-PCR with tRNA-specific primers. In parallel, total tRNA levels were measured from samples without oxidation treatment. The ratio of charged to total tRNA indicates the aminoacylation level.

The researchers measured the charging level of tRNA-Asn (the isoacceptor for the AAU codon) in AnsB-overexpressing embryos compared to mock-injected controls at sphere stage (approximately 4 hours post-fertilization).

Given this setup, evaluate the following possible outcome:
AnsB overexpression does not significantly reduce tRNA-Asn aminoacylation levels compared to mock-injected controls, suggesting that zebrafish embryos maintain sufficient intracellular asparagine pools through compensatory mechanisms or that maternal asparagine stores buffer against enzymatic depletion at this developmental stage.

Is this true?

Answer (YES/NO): NO